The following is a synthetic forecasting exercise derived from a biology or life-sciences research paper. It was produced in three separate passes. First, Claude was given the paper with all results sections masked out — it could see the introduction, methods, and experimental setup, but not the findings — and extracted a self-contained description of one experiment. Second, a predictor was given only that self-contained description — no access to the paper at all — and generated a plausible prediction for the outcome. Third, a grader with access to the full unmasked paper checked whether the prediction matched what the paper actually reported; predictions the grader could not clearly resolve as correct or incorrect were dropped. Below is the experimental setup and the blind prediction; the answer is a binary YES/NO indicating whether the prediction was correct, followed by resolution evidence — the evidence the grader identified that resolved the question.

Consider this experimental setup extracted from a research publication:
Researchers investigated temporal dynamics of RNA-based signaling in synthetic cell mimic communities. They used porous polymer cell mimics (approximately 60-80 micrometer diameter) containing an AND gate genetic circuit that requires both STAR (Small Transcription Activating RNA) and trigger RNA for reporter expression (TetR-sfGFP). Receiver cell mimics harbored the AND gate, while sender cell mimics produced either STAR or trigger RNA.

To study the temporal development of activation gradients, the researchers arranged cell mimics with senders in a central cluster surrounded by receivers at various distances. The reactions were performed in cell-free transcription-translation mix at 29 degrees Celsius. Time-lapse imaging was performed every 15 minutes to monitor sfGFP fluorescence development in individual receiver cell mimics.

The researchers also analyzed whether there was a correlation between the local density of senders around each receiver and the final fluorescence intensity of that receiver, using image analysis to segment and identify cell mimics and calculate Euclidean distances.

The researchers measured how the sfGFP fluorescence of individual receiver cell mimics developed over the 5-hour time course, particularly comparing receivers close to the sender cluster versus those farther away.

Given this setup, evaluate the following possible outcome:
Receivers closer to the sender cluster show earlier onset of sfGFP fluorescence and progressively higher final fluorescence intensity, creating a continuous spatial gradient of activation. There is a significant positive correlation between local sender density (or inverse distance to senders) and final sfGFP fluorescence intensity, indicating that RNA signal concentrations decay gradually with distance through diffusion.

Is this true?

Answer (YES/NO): YES